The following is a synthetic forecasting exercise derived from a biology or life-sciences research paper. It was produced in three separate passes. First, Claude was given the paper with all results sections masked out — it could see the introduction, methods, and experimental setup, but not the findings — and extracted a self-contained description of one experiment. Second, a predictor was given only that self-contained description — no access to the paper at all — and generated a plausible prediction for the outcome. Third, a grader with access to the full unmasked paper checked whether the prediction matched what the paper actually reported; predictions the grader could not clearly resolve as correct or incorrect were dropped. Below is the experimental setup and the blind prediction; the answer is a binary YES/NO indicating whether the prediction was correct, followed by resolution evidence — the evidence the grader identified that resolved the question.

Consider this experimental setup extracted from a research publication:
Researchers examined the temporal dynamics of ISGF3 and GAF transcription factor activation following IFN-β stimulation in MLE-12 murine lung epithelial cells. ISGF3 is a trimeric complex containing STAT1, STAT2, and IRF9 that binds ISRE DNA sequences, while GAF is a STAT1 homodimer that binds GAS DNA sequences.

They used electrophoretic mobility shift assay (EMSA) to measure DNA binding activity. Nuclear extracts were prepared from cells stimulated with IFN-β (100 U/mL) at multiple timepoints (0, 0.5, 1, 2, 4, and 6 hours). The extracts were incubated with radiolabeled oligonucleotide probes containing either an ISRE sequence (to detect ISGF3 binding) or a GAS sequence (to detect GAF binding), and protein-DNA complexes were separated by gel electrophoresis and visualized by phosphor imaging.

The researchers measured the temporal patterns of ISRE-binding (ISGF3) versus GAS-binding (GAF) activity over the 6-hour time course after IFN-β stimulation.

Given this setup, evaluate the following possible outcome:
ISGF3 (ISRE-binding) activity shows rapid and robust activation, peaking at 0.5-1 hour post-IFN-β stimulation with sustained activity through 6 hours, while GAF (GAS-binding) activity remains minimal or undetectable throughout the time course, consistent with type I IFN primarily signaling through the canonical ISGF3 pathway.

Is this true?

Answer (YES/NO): NO